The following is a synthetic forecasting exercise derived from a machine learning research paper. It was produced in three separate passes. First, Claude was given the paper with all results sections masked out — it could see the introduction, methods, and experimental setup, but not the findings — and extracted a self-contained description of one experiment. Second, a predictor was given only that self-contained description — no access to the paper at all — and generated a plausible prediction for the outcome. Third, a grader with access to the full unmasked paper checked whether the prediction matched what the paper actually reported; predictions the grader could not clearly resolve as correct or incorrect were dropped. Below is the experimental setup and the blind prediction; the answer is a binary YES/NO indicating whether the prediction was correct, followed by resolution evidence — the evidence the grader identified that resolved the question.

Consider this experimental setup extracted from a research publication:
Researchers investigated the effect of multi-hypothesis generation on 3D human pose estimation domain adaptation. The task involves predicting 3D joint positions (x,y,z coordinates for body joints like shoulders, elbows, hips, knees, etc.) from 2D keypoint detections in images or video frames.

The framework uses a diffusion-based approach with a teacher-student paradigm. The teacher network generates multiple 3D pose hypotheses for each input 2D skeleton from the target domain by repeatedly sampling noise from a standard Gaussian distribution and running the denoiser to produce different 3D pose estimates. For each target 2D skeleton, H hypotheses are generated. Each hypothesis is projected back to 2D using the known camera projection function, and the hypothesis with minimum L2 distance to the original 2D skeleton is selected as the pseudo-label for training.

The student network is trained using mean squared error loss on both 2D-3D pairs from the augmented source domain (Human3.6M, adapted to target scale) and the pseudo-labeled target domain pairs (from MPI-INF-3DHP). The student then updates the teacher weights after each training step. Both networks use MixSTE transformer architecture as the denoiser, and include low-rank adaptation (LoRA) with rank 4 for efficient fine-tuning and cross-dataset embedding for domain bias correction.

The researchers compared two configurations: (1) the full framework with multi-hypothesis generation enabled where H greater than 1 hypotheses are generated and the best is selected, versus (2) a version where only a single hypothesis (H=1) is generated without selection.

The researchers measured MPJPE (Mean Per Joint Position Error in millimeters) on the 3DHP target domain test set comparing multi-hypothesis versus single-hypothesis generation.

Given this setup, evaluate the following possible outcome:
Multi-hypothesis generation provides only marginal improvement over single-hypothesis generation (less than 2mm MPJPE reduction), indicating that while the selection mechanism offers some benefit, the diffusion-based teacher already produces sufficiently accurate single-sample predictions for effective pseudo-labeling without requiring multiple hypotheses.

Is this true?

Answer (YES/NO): NO